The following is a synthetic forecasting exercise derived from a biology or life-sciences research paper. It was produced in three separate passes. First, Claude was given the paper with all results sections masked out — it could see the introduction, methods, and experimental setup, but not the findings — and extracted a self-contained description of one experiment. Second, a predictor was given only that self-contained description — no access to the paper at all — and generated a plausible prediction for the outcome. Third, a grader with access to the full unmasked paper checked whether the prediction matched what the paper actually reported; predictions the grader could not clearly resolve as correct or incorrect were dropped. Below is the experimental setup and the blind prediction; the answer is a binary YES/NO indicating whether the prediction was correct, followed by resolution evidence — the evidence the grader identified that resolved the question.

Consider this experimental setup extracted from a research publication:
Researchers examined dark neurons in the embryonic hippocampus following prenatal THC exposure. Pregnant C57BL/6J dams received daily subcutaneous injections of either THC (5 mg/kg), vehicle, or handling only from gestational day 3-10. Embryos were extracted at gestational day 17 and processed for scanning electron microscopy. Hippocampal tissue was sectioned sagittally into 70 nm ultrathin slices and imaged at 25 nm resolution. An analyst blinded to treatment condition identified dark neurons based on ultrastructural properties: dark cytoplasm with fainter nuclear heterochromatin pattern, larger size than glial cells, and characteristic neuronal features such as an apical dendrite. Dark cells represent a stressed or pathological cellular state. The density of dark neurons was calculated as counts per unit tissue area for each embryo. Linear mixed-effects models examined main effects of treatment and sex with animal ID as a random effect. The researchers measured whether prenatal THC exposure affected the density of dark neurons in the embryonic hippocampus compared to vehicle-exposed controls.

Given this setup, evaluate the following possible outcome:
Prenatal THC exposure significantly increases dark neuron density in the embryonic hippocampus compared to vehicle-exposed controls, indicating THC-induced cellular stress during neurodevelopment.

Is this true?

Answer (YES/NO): NO